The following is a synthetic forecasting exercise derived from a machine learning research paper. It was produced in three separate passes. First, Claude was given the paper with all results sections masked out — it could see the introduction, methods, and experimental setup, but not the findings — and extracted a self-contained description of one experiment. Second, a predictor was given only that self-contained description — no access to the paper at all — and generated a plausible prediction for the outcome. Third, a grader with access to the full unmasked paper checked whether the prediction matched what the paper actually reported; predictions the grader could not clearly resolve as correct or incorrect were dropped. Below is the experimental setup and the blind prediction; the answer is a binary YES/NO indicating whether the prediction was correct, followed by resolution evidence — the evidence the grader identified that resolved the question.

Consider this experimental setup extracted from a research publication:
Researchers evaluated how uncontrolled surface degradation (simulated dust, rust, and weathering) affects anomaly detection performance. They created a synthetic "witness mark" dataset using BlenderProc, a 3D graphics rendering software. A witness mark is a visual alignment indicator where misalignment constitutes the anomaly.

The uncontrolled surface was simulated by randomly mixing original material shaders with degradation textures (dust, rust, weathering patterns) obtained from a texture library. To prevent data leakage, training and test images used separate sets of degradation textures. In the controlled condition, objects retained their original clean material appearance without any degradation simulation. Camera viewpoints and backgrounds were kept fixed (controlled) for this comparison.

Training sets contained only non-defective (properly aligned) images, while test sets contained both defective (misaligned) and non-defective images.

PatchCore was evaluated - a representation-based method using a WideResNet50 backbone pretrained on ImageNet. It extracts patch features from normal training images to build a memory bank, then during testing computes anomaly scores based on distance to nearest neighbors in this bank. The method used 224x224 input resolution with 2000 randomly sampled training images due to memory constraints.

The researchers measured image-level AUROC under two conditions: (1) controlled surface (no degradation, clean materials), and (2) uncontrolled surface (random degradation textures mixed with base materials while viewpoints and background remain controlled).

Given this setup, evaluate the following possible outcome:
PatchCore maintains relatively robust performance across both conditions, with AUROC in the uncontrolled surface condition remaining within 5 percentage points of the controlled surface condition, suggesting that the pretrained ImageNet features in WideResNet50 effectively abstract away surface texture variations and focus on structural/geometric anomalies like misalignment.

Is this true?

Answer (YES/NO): YES